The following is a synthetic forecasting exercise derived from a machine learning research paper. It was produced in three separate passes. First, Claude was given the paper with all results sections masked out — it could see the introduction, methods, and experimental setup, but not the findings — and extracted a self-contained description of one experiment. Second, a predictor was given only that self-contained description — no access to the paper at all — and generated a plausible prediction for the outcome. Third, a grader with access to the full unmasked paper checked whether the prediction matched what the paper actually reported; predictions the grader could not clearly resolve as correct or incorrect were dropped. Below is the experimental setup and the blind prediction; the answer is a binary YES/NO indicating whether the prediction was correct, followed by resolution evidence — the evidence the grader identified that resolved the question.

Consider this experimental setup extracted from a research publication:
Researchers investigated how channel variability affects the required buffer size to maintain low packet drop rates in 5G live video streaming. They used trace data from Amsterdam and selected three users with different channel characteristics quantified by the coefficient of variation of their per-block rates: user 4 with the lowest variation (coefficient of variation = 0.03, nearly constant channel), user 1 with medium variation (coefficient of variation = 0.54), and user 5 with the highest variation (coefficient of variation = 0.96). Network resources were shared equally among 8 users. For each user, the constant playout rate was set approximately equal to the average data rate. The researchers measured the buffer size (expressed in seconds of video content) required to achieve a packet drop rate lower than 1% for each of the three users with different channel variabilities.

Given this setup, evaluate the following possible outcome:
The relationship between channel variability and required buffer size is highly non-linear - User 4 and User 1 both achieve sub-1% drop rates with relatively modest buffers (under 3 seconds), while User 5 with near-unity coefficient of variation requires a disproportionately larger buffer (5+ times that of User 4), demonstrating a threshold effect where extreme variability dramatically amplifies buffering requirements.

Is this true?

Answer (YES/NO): NO